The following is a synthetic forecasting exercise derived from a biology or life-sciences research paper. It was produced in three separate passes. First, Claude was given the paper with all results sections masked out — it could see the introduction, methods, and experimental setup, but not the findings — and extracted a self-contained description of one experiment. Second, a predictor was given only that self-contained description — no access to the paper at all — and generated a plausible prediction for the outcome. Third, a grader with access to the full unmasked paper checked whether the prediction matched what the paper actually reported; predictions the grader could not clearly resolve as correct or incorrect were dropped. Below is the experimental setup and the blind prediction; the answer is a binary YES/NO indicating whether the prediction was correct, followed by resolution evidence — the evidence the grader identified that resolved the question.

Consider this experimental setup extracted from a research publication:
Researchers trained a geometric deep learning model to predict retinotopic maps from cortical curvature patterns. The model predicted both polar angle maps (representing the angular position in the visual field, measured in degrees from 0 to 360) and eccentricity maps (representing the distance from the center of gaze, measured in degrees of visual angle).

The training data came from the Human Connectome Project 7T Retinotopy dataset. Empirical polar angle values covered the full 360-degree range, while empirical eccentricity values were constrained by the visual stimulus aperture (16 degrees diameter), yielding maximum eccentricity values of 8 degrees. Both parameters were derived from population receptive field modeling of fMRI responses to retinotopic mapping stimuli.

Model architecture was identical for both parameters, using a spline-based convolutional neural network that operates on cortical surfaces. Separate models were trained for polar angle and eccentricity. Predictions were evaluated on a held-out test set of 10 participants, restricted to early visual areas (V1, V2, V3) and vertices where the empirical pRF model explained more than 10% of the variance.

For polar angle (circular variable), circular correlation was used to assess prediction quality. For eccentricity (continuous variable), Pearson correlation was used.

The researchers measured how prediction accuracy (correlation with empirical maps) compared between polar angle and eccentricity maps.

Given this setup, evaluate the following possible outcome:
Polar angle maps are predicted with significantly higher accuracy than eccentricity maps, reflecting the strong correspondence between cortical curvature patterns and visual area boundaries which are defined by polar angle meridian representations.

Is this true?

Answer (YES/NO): NO